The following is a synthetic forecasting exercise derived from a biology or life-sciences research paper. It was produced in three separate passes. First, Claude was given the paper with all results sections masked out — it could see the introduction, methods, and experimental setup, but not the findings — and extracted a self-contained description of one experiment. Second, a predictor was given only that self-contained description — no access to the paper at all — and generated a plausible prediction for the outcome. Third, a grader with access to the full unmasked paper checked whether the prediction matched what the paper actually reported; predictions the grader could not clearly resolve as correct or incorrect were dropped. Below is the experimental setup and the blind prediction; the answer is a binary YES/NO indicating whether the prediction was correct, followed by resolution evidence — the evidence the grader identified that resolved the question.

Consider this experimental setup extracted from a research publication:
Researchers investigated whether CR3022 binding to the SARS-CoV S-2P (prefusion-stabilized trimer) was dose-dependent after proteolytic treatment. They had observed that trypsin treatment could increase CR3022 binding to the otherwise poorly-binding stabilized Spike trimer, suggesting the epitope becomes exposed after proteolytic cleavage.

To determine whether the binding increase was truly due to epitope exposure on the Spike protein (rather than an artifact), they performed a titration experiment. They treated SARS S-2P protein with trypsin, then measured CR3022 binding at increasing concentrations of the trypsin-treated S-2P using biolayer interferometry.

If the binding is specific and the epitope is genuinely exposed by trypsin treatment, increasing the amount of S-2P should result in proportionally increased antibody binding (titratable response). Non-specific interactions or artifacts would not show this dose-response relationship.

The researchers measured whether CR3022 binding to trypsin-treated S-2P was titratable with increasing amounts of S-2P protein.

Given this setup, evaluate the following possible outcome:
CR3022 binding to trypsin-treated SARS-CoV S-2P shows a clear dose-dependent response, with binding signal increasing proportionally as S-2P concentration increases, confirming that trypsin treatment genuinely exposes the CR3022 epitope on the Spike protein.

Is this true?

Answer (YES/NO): YES